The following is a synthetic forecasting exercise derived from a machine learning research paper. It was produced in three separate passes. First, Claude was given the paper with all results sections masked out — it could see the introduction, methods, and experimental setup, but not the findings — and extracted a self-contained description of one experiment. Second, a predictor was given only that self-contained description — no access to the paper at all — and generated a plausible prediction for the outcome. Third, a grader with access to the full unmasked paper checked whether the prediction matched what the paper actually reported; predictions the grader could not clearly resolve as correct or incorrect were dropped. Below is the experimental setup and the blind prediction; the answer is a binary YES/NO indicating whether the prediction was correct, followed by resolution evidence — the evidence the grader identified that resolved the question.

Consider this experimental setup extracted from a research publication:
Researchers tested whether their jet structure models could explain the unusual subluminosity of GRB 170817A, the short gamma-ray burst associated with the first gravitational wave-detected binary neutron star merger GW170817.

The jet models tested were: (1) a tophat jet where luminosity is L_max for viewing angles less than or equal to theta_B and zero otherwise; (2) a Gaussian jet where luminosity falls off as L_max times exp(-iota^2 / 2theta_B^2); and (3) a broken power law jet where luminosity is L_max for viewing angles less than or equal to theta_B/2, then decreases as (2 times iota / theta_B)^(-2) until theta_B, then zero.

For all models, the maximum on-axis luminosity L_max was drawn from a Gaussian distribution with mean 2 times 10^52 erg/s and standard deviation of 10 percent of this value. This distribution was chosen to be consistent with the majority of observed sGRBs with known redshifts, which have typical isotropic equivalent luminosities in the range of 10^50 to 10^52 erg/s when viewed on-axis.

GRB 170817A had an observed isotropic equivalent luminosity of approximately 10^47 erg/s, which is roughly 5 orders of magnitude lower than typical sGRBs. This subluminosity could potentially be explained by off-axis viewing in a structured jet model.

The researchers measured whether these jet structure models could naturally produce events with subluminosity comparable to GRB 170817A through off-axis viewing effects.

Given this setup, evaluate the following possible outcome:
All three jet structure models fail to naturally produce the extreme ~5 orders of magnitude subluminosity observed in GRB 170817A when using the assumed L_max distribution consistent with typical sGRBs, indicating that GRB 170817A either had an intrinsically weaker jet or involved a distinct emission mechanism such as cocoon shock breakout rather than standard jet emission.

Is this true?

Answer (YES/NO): YES